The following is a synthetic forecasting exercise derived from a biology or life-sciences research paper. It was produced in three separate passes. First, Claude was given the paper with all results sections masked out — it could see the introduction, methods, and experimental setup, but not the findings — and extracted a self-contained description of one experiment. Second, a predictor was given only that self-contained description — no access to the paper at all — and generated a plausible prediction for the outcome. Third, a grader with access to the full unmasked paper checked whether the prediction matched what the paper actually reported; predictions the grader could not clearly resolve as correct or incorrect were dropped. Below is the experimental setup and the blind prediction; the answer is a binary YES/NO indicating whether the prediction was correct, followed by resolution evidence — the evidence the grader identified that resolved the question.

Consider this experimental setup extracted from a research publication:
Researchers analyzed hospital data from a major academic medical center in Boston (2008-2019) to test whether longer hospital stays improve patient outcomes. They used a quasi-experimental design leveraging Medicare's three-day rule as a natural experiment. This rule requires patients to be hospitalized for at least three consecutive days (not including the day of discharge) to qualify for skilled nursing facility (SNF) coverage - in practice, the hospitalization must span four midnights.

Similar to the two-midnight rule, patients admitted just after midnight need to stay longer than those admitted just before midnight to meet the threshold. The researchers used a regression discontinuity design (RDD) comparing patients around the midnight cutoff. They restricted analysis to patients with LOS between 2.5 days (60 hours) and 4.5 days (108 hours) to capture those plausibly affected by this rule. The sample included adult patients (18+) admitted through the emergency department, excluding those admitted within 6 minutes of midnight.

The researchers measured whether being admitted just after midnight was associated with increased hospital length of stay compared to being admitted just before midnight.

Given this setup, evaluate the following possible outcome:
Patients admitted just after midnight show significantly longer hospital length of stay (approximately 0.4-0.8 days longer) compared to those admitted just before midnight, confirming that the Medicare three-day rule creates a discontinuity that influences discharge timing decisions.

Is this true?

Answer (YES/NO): NO